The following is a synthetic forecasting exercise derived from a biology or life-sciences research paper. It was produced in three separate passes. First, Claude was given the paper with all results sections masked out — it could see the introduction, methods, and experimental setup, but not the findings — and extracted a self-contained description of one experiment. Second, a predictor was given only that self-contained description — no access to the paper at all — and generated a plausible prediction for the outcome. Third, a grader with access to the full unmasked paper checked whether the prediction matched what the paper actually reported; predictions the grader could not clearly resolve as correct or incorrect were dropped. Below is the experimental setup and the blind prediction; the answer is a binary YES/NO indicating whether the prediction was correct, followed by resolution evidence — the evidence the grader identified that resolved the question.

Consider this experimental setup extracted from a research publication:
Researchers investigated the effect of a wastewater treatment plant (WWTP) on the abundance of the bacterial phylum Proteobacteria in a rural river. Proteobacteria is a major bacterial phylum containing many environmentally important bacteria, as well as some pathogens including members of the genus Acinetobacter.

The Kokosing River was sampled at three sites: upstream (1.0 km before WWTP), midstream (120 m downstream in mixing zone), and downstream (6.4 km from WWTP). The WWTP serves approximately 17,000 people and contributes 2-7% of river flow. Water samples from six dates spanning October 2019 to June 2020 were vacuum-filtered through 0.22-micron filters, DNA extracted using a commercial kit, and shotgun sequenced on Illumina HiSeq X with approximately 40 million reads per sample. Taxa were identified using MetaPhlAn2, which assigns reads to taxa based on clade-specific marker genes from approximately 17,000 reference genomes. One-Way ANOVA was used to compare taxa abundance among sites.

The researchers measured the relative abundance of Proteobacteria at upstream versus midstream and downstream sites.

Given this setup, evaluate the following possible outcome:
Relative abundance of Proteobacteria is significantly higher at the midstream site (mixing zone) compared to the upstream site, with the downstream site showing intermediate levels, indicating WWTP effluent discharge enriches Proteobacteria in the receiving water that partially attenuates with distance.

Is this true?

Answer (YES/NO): NO